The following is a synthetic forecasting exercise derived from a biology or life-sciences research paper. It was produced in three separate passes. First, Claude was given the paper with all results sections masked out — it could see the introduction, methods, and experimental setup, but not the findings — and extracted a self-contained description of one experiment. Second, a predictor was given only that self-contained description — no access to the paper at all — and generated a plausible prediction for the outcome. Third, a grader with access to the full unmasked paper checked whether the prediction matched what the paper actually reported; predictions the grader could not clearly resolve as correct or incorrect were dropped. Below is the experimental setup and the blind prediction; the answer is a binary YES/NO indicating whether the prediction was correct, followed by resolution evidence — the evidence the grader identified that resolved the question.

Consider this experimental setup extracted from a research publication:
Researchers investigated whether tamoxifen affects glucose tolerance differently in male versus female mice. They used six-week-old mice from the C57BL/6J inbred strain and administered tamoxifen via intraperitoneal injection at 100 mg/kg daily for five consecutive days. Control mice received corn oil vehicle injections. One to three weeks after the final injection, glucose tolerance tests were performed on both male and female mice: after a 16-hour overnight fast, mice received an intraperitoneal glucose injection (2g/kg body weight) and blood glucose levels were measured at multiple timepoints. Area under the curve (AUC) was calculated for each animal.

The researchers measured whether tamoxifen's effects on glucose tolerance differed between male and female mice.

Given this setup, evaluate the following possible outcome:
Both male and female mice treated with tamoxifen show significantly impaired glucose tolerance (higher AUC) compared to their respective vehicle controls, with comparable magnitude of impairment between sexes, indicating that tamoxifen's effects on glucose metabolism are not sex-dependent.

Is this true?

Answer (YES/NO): NO